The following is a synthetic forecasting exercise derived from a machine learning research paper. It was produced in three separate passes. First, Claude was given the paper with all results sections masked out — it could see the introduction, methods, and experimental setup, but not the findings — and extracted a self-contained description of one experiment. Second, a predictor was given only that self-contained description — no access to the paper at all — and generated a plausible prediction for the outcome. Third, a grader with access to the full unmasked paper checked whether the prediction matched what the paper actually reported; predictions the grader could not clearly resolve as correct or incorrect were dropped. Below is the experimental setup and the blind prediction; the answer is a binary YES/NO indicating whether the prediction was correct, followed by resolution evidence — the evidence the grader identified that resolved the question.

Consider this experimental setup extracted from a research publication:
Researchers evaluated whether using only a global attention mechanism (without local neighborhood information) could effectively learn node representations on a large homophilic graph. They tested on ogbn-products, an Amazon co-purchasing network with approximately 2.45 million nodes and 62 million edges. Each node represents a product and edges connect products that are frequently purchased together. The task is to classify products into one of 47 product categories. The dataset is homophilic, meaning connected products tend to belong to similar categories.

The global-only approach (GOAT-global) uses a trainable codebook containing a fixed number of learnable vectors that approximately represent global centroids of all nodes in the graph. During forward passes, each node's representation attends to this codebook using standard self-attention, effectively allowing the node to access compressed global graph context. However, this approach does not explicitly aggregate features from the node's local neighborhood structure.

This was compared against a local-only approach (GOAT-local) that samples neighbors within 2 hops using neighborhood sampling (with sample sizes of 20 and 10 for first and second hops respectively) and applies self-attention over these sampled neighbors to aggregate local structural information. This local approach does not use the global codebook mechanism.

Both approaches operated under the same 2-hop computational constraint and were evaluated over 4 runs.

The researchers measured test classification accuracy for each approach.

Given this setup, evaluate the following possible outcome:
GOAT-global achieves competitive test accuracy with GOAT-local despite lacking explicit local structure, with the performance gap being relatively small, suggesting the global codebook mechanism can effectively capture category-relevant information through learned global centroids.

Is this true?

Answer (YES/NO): NO